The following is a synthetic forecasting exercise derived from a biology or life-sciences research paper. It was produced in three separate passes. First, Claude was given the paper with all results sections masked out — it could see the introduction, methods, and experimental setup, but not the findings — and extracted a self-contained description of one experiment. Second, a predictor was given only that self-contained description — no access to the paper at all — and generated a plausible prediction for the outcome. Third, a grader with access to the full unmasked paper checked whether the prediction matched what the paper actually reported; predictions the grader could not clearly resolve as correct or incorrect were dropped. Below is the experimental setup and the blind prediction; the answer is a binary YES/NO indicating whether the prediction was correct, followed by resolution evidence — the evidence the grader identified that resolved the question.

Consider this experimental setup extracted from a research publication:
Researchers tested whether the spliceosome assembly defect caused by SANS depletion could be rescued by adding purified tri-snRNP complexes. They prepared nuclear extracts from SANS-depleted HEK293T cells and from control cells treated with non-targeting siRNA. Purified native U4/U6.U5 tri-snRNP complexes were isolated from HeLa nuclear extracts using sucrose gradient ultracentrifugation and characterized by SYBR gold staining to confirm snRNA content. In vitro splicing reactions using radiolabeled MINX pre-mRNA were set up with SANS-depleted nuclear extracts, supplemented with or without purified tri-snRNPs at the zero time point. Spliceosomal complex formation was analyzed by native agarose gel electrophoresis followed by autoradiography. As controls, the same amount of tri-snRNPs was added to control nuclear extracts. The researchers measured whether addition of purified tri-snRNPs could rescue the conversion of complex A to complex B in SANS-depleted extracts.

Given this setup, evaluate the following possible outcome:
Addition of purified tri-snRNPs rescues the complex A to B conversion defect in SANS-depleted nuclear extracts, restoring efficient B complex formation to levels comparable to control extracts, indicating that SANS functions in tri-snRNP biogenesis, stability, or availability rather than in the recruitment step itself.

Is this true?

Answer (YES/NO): YES